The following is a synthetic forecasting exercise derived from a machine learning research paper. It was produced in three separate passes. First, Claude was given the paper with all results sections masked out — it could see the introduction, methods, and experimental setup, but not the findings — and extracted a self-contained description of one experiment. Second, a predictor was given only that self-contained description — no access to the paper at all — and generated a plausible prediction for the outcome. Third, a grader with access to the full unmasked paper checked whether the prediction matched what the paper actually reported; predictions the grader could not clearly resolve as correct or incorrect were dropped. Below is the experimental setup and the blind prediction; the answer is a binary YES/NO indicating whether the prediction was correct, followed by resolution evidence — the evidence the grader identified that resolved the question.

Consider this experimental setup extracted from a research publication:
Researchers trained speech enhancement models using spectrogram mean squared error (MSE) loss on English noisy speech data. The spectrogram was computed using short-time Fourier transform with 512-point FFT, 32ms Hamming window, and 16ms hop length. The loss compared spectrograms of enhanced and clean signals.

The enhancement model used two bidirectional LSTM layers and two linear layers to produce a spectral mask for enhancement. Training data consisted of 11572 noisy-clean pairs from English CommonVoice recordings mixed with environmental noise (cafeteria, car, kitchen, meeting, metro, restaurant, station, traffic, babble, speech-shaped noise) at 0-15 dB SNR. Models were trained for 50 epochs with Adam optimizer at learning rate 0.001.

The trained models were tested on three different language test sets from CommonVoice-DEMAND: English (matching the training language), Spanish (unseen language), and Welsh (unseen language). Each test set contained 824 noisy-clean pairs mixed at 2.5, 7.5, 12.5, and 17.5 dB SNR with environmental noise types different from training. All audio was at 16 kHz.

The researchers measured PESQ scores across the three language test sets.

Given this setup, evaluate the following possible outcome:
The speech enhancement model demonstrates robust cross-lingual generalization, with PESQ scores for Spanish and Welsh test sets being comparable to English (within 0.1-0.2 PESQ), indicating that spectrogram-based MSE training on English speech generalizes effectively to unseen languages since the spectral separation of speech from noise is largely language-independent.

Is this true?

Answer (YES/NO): YES